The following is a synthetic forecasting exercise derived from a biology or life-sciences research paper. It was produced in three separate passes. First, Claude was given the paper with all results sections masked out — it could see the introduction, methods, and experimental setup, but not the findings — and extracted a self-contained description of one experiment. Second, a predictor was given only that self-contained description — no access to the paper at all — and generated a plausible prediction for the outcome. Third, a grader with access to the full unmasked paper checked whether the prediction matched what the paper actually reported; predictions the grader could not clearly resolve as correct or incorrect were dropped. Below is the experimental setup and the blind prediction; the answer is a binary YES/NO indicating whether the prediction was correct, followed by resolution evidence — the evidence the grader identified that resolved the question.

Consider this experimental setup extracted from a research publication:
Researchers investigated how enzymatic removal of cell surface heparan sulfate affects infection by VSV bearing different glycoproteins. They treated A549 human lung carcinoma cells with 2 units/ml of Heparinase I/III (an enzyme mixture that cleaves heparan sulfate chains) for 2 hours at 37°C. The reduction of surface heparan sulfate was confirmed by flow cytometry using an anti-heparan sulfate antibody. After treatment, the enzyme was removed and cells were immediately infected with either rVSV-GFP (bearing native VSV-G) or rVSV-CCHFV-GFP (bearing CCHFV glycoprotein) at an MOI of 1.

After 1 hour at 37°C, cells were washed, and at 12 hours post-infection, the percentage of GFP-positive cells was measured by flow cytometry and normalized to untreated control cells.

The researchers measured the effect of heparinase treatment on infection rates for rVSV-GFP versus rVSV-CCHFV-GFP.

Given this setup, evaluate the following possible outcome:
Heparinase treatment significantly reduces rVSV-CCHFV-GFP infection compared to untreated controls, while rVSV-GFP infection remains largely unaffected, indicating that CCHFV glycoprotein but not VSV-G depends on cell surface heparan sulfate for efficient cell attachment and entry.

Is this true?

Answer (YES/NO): YES